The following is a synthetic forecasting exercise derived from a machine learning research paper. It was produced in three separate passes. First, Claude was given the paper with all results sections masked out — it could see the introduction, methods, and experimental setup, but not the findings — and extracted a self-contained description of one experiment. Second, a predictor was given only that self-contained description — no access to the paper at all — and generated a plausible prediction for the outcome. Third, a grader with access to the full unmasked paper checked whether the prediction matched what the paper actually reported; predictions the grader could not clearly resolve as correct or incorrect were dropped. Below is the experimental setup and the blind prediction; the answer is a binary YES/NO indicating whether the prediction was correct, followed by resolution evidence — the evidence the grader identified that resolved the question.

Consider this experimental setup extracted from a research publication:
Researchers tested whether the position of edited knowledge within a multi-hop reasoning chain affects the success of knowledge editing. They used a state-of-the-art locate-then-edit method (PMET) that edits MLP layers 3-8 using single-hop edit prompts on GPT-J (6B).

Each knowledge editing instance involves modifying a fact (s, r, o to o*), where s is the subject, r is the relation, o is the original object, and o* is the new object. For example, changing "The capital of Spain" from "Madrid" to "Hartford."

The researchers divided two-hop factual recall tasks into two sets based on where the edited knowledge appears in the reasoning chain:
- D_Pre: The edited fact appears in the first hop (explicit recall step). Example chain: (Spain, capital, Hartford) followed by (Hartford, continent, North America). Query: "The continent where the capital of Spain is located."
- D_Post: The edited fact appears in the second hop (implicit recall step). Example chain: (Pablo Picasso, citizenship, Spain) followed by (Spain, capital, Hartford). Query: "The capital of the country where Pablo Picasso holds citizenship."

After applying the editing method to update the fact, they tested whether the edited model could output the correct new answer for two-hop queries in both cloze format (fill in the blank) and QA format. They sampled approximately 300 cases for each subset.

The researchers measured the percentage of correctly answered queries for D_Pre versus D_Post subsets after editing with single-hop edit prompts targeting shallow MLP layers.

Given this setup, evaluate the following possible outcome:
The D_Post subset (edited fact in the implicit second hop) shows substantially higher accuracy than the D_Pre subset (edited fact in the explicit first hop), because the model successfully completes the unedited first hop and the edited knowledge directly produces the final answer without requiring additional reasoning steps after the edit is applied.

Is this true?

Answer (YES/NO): NO